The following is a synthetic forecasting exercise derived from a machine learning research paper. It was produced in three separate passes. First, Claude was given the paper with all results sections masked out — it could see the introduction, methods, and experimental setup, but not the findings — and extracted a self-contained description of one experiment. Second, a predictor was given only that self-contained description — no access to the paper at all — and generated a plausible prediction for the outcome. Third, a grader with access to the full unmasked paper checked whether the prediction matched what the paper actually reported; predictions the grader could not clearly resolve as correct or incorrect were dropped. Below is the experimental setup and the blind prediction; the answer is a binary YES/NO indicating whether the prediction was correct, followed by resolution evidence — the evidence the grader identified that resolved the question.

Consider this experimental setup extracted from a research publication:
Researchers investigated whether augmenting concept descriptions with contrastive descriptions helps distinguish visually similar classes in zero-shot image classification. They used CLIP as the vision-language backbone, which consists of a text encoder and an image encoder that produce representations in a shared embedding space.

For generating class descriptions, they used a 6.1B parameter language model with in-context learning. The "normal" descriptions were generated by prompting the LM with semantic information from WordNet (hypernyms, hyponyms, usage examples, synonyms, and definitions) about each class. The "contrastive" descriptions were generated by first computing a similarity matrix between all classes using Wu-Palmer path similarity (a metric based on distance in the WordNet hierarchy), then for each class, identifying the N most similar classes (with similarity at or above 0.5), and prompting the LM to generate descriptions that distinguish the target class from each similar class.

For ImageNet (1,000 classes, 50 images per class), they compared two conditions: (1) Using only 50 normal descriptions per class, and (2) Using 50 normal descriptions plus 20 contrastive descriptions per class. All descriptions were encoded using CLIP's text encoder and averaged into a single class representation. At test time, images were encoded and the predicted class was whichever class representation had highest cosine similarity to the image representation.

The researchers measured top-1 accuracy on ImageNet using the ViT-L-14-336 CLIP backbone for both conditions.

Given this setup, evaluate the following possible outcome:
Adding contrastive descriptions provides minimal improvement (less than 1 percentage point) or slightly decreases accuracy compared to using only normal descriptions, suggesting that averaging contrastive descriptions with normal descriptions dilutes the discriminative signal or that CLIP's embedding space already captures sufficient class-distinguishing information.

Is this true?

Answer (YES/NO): NO